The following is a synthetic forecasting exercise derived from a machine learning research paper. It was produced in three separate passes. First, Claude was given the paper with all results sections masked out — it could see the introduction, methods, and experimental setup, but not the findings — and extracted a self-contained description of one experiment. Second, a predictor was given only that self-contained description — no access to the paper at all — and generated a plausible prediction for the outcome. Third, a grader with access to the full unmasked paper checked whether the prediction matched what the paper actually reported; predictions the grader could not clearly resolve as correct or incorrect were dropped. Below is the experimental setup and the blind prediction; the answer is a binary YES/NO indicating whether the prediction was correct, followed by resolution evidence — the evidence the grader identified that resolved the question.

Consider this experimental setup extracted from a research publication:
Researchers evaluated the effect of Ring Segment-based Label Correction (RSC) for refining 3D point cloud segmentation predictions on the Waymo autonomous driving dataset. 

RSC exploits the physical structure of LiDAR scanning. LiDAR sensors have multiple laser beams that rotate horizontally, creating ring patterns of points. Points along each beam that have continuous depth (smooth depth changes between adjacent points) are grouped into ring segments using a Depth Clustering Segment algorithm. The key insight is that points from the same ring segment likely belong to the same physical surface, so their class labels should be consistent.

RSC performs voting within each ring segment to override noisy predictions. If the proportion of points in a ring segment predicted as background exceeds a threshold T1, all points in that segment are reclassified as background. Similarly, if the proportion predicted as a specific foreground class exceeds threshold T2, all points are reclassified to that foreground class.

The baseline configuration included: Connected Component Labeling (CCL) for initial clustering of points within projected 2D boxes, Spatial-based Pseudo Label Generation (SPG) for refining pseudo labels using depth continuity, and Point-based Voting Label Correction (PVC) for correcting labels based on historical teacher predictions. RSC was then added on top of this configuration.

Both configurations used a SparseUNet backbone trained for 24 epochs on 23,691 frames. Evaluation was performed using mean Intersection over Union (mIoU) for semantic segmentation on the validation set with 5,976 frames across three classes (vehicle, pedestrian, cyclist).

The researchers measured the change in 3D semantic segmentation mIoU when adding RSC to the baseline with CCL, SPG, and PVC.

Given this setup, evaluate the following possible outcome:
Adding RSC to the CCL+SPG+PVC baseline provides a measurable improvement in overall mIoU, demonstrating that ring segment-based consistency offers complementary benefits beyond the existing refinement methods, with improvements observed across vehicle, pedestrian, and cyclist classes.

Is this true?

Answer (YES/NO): NO